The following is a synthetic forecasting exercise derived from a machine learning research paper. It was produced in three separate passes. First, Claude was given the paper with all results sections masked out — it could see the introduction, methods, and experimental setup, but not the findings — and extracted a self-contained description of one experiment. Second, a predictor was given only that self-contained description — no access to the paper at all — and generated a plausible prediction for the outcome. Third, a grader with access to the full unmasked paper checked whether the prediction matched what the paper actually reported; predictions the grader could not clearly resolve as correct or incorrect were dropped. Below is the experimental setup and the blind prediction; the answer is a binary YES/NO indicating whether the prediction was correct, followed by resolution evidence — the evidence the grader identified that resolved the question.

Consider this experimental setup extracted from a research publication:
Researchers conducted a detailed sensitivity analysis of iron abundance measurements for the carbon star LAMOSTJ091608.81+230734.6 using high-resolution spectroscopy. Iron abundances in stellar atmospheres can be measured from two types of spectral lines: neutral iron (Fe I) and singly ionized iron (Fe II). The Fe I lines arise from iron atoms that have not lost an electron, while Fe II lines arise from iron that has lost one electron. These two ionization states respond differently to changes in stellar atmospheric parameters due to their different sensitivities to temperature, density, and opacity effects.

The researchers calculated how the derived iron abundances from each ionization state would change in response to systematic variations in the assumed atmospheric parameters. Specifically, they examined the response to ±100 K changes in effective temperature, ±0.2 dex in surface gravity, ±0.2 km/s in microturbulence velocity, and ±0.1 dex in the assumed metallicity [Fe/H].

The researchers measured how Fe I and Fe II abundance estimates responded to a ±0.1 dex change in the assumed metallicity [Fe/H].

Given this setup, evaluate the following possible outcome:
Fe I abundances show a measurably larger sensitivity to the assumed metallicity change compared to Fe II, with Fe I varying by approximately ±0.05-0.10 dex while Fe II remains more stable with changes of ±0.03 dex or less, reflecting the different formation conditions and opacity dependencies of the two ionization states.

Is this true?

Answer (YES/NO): NO